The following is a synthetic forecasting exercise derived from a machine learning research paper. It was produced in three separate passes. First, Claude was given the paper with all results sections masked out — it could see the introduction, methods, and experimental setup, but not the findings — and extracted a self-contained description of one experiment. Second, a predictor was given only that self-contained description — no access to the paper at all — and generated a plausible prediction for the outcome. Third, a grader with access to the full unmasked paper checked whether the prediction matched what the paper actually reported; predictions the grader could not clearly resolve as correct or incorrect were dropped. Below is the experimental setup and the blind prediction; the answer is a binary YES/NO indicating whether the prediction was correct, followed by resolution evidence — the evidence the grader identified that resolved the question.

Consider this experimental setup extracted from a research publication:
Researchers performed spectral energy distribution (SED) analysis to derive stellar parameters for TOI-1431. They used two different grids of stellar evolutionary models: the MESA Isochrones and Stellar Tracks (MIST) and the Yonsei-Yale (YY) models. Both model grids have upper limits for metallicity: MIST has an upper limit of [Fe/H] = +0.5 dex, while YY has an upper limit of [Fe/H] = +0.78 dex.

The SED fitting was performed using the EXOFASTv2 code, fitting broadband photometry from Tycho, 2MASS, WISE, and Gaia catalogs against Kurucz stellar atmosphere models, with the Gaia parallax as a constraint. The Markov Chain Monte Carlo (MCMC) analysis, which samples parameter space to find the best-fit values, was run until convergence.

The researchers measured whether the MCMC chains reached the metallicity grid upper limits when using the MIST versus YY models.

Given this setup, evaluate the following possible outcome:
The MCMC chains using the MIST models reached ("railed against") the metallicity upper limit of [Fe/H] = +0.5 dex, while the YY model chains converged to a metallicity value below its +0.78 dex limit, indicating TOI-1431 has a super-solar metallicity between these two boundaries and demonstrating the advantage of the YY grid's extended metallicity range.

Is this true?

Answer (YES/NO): NO